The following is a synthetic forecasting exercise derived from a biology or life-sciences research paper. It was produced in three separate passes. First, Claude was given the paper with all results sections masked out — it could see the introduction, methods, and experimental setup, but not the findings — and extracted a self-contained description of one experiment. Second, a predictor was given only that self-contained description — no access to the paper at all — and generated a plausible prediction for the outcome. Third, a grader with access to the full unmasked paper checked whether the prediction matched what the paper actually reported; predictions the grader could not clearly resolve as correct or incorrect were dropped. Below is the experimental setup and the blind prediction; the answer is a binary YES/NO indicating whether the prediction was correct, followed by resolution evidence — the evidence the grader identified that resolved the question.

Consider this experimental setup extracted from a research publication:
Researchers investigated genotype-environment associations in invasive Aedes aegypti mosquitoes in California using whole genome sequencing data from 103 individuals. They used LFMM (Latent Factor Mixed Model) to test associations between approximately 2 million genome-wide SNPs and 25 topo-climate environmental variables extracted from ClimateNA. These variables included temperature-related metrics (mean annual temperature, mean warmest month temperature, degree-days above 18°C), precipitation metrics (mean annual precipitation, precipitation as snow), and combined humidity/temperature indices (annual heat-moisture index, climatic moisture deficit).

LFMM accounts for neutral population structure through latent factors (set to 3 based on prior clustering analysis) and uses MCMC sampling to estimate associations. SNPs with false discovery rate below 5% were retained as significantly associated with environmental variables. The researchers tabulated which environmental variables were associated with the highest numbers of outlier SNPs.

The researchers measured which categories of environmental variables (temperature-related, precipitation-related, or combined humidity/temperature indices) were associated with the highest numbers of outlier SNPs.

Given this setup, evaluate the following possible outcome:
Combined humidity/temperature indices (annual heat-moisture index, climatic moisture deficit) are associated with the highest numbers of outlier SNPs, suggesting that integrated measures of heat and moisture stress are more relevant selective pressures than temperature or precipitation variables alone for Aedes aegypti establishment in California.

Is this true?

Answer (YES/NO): YES